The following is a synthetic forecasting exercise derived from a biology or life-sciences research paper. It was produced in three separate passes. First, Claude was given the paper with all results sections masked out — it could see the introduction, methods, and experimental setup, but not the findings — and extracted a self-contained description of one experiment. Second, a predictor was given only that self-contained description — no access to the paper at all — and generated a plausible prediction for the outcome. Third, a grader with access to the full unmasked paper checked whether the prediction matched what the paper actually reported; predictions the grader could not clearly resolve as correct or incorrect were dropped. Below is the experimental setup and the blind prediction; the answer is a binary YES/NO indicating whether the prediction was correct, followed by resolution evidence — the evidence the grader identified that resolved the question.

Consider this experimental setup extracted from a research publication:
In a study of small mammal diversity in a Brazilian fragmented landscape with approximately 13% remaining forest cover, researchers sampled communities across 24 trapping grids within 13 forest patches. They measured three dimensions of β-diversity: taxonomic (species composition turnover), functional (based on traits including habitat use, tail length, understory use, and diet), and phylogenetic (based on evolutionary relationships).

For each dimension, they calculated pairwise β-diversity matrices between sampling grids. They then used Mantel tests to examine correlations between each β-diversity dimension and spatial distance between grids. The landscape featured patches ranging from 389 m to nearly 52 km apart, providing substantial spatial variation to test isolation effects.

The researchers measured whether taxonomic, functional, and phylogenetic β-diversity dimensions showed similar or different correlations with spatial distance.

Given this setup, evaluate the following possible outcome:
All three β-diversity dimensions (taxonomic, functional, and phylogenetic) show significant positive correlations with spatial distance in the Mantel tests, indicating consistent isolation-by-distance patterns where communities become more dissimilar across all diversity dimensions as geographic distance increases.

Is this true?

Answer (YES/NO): YES